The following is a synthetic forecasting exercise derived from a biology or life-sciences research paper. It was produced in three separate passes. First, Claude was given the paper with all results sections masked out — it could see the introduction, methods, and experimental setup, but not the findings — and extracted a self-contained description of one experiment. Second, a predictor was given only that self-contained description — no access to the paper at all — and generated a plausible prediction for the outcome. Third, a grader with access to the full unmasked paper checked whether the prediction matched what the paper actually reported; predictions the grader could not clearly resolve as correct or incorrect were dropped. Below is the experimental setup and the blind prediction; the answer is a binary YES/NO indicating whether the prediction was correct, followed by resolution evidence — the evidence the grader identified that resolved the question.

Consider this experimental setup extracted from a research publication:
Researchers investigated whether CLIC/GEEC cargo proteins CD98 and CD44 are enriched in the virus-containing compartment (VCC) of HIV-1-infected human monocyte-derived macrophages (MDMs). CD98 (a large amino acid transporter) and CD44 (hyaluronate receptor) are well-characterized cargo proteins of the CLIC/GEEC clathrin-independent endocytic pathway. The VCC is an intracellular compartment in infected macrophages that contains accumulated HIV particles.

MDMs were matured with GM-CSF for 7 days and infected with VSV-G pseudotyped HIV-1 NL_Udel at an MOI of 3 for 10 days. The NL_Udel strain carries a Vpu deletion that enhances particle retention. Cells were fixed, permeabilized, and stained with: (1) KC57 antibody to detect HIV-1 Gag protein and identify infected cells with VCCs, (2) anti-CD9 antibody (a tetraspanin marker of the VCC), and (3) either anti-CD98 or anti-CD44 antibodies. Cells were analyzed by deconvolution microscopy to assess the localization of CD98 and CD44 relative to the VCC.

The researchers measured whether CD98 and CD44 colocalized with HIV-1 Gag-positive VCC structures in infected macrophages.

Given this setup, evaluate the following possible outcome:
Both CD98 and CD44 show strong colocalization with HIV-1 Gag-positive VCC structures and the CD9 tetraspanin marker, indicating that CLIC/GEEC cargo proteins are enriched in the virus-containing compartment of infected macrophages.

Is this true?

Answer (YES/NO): YES